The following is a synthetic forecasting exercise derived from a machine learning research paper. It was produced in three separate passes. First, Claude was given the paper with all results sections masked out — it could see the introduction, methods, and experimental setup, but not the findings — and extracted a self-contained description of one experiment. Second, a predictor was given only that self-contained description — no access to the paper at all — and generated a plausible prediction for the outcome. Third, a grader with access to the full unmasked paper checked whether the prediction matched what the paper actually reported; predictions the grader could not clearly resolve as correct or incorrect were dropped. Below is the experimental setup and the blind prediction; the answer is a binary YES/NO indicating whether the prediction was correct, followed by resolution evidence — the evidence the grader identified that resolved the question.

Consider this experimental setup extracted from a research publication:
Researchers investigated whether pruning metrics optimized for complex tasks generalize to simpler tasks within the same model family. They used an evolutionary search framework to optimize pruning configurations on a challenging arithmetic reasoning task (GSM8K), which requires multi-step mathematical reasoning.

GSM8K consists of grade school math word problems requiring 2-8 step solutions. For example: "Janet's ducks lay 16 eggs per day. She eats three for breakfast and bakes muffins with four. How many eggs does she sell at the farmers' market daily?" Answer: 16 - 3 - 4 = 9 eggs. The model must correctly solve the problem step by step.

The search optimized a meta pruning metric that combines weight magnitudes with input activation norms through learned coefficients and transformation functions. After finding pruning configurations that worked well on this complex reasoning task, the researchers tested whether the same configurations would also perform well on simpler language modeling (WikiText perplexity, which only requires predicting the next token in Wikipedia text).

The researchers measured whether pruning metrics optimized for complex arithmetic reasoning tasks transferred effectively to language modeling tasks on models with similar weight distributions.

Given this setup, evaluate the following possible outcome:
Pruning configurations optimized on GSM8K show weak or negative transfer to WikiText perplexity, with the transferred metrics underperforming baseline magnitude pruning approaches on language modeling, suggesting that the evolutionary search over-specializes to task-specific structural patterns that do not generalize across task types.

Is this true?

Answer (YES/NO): NO